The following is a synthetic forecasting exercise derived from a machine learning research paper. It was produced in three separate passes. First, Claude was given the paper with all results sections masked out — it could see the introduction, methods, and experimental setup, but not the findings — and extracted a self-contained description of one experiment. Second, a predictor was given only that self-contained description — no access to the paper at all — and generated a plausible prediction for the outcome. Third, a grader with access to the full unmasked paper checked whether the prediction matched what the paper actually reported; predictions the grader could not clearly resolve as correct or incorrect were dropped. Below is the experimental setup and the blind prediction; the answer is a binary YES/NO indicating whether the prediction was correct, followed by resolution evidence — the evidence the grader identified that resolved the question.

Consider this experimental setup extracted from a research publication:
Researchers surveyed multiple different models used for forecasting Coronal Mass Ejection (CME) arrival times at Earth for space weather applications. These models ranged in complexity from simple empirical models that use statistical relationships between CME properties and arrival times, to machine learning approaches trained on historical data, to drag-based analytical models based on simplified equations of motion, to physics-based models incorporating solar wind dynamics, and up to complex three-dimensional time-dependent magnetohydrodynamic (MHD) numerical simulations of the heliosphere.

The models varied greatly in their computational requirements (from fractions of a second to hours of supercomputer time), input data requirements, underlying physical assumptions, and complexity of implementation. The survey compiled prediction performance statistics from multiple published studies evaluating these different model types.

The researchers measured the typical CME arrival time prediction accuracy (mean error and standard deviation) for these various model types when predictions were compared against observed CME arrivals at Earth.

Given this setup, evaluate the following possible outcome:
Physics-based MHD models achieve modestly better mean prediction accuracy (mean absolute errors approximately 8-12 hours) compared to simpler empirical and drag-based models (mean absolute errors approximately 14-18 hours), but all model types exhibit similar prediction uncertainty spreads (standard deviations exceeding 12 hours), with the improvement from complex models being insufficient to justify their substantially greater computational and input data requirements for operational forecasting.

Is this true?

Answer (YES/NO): NO